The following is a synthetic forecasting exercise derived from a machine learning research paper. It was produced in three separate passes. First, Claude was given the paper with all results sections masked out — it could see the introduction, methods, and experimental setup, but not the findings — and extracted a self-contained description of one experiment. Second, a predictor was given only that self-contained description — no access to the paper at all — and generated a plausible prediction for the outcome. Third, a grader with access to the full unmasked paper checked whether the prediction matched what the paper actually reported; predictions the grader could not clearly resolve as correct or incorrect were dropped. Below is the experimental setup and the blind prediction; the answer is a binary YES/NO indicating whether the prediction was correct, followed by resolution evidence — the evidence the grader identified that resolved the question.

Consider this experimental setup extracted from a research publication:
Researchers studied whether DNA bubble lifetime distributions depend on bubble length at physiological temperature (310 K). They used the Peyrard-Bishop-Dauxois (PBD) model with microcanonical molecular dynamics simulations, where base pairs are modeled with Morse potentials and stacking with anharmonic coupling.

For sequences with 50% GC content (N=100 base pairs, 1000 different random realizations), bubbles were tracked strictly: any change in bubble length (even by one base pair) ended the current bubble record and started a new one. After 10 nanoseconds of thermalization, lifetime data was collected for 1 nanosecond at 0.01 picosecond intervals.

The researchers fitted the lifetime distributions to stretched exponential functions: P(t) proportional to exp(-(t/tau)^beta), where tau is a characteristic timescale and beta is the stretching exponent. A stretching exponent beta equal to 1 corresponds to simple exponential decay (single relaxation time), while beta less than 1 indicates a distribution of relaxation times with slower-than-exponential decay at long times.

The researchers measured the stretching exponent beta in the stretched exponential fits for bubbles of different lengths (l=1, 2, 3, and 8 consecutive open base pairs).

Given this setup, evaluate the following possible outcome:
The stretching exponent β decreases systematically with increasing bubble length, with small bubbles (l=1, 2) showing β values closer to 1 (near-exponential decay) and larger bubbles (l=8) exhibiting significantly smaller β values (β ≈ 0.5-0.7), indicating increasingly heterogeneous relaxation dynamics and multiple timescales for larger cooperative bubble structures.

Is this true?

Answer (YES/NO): NO